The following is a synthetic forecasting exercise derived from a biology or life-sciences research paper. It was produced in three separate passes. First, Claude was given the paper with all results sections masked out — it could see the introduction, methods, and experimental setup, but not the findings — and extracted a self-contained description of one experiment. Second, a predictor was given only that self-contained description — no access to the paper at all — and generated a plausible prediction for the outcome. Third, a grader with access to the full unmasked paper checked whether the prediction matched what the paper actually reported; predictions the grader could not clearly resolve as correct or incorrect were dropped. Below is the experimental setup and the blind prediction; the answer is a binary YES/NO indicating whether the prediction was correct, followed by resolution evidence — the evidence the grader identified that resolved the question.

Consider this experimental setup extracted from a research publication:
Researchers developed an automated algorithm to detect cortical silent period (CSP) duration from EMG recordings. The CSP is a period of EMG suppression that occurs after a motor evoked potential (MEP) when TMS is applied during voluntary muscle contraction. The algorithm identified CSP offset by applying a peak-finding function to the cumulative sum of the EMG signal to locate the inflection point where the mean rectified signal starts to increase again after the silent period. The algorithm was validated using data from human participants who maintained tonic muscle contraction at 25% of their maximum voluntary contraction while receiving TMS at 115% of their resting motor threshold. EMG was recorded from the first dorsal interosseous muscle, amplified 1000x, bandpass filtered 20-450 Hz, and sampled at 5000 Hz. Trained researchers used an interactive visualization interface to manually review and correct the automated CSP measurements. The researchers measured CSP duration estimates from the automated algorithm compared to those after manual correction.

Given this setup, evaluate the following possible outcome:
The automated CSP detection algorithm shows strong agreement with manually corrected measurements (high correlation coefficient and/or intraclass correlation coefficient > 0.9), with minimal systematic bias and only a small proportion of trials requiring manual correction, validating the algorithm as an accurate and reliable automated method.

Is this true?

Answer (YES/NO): NO